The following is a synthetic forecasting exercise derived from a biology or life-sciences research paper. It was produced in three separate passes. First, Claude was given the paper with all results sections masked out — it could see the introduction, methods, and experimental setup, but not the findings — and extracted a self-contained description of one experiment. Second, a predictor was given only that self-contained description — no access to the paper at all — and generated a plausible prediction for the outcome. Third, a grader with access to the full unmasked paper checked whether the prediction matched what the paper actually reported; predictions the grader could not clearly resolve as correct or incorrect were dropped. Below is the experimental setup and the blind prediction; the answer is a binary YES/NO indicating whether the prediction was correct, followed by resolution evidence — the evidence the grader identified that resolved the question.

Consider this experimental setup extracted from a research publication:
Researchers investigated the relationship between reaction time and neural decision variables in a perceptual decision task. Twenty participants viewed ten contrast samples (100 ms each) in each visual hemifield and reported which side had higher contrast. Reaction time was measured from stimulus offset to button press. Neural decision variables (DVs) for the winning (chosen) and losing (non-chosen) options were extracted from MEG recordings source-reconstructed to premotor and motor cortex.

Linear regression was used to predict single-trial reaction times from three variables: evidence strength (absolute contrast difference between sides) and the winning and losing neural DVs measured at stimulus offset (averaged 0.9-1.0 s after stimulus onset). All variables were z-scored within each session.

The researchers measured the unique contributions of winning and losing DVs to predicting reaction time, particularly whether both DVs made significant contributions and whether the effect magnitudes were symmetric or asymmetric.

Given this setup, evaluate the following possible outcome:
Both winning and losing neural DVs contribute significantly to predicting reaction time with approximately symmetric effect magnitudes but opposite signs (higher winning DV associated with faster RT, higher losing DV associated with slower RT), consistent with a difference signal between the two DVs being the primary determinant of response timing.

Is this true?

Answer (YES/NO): NO